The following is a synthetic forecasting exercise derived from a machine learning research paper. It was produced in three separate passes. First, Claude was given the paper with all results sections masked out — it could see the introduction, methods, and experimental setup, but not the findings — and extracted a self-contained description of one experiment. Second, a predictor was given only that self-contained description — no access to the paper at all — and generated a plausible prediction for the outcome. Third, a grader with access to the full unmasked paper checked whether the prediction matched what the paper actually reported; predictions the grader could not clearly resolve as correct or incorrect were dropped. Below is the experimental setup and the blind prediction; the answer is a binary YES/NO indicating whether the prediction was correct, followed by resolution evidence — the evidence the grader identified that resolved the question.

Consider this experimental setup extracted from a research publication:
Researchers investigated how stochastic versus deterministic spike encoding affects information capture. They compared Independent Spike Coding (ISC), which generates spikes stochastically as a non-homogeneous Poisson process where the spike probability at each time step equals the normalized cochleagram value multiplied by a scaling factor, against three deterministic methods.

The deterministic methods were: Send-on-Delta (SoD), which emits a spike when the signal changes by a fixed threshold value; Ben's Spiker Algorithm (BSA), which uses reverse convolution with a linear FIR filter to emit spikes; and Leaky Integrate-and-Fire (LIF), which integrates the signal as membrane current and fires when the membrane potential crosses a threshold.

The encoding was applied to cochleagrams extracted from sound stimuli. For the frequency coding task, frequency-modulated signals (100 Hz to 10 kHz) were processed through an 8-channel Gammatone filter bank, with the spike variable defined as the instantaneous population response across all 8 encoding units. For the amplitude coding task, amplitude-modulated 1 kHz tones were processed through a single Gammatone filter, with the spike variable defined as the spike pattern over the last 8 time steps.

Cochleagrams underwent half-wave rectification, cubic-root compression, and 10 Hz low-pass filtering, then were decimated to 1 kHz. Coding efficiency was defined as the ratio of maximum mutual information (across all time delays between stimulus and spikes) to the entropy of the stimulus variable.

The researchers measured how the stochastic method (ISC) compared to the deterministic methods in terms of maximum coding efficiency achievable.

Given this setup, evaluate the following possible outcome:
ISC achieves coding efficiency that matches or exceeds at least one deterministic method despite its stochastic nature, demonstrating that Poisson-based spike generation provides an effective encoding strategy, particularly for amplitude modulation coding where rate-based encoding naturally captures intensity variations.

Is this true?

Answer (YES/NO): NO